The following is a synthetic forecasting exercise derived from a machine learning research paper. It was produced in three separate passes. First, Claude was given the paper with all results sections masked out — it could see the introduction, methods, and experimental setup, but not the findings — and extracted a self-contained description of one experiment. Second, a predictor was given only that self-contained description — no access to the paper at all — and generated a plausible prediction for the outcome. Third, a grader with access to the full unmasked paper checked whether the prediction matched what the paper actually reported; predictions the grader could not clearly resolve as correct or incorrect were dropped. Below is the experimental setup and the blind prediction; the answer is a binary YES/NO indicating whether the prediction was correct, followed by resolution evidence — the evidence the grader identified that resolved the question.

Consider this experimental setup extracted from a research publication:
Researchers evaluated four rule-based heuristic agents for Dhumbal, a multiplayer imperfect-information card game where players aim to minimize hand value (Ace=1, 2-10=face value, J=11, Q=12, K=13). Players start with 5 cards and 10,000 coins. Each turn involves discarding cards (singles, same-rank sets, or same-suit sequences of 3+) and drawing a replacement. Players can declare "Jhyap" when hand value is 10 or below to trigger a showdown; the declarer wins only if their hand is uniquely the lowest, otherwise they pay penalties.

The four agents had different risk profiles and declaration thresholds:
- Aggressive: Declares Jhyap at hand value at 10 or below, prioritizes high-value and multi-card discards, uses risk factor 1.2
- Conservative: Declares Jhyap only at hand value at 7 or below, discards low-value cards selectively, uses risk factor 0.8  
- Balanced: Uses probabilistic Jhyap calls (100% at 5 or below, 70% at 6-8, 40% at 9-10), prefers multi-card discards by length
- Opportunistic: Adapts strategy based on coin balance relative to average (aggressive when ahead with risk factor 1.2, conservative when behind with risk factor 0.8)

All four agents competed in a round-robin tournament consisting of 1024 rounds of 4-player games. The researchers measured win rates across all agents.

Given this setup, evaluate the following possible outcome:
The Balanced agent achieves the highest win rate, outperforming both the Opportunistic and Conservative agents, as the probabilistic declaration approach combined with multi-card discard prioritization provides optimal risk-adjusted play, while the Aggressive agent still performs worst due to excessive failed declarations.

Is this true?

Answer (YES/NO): NO